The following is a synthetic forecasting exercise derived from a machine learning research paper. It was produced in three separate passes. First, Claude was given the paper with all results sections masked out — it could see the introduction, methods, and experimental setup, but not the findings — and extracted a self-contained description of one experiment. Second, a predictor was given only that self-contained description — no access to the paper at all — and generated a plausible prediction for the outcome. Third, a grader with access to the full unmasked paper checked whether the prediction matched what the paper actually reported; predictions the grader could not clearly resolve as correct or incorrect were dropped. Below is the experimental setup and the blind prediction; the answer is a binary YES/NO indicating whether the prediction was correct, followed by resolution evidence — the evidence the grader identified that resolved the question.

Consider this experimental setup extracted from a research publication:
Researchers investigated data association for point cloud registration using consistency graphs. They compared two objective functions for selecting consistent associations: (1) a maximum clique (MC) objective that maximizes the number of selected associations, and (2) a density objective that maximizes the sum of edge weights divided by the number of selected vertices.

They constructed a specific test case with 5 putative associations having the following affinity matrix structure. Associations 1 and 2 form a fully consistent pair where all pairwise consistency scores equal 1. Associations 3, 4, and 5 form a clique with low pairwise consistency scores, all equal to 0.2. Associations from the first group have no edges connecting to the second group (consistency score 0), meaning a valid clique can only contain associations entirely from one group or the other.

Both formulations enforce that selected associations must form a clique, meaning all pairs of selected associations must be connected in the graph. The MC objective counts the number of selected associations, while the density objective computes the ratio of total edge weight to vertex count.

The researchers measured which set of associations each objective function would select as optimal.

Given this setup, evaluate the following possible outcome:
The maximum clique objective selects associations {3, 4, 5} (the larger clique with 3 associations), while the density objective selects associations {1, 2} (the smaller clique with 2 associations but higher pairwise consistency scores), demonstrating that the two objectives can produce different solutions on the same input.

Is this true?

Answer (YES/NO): YES